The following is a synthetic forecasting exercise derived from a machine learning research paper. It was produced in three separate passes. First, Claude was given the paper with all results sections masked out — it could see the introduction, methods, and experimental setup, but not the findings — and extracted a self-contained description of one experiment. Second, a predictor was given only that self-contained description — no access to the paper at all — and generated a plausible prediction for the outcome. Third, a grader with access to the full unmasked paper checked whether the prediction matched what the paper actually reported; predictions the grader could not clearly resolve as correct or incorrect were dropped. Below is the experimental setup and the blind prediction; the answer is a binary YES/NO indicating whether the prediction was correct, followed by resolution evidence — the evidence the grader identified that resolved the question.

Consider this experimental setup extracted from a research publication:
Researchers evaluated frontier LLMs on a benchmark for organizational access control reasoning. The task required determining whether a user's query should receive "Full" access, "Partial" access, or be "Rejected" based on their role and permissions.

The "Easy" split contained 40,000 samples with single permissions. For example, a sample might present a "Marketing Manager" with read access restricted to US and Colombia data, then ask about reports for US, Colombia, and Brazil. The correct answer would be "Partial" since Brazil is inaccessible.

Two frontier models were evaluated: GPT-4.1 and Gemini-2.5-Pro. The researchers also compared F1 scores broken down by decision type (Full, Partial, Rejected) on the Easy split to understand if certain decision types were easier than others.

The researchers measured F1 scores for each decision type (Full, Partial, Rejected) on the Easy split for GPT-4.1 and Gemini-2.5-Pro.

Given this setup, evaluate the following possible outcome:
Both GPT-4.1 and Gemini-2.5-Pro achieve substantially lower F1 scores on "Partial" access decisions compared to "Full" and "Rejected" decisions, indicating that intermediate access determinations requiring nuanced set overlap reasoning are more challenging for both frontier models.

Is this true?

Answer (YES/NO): NO